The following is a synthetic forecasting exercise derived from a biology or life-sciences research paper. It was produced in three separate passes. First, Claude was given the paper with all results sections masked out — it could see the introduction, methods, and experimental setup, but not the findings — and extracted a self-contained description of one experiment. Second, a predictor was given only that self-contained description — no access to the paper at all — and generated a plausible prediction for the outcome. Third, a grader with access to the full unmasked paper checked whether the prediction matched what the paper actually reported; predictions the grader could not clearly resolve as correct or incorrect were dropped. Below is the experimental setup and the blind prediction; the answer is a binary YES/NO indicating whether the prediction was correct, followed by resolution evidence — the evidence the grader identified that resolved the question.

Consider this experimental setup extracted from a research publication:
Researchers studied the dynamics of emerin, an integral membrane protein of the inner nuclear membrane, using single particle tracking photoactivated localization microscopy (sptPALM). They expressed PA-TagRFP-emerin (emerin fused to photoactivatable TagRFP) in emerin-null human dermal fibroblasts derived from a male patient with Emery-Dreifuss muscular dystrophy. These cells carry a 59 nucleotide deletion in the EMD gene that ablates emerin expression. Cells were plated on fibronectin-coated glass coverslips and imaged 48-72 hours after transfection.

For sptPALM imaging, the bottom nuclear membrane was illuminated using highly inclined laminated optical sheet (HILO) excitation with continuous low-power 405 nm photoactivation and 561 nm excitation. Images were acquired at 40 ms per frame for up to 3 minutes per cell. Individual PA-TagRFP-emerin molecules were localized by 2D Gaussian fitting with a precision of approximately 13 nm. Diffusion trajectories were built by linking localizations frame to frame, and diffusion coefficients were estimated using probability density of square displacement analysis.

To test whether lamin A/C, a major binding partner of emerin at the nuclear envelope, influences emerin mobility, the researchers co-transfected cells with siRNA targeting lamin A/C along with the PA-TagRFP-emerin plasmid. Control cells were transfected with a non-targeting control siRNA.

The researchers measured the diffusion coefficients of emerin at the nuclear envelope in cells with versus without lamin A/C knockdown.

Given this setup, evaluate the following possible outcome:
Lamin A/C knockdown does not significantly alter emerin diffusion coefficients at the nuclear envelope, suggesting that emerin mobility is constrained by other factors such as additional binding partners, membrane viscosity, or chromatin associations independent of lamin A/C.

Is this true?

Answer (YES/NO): NO